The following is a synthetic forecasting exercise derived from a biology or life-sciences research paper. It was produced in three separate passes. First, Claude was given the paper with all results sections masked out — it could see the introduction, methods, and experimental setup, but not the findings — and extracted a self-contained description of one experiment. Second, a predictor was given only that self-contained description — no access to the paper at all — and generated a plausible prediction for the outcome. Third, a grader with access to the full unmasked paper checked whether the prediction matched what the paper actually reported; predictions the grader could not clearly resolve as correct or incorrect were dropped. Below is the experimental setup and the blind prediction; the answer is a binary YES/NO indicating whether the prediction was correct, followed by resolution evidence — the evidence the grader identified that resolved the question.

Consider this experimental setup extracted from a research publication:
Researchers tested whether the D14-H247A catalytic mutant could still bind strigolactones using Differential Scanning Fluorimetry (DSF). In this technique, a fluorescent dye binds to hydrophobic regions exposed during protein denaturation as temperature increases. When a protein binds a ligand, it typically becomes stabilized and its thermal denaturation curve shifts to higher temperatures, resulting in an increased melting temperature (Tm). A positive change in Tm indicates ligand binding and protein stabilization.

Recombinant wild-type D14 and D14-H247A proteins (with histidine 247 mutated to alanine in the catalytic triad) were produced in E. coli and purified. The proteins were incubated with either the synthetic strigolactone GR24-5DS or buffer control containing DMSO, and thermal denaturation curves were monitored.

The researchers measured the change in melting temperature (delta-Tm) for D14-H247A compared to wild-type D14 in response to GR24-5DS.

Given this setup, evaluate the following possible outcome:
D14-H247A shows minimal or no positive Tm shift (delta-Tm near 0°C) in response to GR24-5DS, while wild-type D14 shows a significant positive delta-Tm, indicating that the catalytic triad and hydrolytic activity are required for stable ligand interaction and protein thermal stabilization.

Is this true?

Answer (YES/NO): NO